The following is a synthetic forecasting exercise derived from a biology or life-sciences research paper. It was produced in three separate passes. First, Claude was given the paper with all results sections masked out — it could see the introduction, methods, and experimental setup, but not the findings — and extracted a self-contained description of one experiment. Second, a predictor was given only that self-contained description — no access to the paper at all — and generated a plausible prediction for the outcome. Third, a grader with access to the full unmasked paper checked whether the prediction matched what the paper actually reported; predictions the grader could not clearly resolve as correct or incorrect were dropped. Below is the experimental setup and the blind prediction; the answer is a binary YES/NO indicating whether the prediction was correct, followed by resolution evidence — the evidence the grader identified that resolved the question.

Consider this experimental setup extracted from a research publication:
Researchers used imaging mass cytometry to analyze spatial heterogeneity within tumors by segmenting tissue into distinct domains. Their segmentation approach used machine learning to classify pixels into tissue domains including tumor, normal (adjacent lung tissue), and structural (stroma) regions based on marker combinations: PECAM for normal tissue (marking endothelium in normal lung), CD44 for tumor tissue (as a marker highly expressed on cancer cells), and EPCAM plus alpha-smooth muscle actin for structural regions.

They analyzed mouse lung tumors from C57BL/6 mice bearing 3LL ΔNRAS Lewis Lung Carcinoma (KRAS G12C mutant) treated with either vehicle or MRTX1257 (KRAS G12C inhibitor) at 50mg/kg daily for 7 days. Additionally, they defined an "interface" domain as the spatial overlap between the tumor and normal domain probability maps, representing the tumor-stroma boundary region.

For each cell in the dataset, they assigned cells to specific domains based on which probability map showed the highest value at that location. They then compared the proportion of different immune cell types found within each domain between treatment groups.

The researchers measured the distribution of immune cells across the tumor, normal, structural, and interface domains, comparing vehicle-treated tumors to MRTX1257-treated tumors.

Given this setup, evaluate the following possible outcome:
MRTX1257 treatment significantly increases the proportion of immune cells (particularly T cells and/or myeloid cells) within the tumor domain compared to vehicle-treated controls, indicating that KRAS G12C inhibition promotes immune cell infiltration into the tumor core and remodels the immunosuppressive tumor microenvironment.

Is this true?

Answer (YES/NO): YES